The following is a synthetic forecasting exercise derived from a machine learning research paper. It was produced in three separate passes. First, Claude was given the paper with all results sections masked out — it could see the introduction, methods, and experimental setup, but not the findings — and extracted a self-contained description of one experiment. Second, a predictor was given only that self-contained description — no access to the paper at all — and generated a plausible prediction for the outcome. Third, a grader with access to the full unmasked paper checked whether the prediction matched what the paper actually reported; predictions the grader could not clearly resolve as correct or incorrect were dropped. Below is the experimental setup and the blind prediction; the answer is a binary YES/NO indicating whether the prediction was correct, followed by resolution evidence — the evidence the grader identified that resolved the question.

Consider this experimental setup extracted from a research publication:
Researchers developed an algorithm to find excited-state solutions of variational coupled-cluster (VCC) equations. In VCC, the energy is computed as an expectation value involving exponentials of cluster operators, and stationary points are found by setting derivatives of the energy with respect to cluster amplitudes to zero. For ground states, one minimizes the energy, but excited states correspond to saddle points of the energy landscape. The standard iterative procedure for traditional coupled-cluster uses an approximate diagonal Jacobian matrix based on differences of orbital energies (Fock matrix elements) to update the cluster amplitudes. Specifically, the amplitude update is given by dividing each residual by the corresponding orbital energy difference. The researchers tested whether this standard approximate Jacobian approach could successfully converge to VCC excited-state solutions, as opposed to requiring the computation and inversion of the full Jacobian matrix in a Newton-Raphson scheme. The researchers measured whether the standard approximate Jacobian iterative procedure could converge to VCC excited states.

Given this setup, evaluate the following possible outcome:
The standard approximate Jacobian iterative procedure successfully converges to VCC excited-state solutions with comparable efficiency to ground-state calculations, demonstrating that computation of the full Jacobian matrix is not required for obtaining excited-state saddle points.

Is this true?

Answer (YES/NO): NO